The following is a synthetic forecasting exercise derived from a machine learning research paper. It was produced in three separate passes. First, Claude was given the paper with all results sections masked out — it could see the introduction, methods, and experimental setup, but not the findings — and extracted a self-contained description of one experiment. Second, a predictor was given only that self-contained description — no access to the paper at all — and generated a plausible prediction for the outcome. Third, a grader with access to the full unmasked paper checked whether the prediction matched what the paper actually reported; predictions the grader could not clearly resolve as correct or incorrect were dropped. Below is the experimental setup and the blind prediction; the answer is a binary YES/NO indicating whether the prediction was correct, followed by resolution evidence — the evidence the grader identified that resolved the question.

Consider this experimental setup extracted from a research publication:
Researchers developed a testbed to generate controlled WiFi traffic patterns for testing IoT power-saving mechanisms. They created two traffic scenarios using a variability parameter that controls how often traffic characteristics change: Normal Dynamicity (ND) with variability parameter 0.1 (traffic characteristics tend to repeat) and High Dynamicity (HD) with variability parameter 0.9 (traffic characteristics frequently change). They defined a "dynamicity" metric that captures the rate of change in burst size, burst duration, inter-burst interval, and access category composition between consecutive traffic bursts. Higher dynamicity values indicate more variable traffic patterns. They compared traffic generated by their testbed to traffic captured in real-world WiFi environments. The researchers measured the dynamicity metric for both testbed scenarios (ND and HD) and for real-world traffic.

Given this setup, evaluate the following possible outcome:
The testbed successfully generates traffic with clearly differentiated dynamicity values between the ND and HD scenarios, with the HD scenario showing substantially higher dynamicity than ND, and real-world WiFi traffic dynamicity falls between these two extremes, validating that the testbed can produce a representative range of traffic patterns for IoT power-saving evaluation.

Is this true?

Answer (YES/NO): NO